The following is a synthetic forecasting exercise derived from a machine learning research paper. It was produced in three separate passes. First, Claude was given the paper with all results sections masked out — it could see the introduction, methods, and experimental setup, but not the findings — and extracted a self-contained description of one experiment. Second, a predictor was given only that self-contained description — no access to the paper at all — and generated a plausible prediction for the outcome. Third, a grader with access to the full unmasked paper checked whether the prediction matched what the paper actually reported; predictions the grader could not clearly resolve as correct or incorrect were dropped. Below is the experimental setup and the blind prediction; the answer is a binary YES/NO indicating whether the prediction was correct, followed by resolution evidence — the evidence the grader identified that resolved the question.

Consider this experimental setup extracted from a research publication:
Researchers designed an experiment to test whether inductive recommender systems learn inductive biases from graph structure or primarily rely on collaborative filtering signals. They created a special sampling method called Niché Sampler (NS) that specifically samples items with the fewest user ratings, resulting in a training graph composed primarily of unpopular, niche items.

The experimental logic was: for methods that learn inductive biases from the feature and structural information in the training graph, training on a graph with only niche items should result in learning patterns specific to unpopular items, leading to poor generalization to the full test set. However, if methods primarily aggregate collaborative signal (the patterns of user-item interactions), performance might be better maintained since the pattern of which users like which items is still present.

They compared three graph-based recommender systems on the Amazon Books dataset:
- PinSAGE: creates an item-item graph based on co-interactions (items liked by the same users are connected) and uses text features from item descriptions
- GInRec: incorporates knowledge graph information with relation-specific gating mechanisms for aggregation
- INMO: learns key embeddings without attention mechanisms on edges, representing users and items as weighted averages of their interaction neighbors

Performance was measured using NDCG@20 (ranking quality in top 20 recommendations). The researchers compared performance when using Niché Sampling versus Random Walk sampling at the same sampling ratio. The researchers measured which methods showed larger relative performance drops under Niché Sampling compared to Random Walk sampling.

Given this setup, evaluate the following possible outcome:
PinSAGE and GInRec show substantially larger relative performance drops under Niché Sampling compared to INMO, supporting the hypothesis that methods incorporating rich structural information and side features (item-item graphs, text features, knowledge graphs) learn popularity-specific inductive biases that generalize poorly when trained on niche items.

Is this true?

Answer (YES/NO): YES